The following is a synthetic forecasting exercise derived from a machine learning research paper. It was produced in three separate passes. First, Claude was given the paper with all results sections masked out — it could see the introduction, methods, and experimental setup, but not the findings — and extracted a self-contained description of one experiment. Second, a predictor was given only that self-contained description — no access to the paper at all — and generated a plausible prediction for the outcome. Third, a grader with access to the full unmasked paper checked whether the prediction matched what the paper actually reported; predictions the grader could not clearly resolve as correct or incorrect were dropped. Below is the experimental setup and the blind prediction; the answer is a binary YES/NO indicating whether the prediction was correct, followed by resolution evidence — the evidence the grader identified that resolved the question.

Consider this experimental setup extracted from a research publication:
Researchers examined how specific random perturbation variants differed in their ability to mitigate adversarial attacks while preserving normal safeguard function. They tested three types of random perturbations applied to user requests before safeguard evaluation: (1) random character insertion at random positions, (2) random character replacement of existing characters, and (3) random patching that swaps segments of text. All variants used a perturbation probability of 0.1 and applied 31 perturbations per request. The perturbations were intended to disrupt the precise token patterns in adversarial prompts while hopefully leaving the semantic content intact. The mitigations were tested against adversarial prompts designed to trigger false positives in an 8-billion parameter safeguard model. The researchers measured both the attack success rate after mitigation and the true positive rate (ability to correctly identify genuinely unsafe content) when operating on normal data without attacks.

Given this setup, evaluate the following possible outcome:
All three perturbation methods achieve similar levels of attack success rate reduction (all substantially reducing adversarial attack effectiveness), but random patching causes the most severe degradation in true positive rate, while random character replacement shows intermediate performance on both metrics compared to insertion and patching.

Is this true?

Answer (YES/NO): NO